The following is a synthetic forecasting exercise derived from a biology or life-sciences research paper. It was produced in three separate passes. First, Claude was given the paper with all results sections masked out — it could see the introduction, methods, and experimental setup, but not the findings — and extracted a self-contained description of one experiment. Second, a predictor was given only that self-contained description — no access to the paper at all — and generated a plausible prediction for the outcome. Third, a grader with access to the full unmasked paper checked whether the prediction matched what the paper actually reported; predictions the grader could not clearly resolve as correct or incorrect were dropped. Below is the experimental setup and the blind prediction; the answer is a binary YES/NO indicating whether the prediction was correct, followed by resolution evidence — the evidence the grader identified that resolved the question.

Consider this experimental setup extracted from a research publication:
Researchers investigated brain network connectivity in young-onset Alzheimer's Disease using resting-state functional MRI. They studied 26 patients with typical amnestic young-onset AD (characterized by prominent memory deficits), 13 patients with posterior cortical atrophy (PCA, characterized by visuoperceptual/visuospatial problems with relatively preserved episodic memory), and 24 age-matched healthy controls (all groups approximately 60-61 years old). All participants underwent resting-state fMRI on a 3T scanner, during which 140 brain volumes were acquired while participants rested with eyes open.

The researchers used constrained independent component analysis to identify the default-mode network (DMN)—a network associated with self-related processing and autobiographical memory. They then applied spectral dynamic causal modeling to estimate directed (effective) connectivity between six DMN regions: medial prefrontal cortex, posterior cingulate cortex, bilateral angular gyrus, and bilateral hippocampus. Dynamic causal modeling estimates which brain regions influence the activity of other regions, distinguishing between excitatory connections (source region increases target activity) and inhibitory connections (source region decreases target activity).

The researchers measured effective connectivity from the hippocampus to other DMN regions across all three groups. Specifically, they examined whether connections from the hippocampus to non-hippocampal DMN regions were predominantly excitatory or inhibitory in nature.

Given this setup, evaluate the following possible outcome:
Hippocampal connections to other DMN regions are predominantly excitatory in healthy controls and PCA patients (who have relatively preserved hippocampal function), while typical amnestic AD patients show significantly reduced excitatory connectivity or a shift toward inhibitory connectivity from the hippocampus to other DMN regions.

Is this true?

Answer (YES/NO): NO